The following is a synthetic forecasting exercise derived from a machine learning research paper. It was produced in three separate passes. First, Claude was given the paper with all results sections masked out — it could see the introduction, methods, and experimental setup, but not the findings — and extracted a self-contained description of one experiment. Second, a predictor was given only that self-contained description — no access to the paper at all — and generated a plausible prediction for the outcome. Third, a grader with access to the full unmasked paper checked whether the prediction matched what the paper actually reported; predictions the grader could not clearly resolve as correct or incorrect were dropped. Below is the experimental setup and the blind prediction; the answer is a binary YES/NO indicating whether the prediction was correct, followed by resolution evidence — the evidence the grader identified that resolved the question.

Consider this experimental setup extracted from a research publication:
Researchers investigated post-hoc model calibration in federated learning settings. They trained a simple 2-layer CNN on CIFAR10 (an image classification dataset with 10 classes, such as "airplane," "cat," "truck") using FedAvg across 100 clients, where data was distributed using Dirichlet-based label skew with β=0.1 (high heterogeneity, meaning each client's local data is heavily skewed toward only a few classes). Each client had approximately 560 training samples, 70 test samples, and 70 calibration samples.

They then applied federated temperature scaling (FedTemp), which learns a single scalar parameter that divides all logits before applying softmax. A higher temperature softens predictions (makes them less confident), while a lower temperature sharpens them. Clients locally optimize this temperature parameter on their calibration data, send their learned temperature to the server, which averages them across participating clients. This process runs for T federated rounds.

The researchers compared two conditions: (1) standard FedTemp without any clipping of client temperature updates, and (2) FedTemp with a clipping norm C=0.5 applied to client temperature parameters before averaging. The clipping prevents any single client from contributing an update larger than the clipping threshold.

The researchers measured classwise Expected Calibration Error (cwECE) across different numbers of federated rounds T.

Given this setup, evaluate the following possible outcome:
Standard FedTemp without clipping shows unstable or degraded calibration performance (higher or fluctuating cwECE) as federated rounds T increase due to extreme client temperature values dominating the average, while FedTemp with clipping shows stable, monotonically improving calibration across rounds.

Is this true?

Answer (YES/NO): NO